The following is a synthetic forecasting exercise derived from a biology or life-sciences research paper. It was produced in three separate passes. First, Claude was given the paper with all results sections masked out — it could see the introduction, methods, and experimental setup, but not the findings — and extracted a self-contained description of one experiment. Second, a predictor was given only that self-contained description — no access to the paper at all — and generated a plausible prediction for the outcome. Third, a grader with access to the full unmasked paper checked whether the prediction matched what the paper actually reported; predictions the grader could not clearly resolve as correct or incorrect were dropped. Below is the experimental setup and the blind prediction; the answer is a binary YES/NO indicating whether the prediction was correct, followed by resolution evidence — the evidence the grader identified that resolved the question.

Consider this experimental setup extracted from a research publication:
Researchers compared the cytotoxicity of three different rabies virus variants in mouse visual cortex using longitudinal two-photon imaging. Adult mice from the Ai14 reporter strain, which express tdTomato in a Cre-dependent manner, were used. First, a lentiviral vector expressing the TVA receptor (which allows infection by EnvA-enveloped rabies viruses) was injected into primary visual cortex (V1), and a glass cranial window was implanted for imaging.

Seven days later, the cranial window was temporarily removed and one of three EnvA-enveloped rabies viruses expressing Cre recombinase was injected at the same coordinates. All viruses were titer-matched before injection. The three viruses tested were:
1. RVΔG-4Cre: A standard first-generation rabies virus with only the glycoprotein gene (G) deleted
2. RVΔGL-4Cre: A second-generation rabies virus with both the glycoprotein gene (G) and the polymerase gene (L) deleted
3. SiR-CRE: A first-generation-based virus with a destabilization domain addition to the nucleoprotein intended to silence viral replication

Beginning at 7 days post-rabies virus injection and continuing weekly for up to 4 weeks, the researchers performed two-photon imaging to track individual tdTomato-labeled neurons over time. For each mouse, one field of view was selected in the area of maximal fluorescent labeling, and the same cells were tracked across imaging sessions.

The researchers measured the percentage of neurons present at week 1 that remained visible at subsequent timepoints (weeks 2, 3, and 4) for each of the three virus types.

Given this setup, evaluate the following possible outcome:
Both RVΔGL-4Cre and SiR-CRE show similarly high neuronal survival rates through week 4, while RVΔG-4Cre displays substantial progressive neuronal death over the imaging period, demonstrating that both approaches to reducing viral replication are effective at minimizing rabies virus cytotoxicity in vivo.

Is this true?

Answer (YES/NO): NO